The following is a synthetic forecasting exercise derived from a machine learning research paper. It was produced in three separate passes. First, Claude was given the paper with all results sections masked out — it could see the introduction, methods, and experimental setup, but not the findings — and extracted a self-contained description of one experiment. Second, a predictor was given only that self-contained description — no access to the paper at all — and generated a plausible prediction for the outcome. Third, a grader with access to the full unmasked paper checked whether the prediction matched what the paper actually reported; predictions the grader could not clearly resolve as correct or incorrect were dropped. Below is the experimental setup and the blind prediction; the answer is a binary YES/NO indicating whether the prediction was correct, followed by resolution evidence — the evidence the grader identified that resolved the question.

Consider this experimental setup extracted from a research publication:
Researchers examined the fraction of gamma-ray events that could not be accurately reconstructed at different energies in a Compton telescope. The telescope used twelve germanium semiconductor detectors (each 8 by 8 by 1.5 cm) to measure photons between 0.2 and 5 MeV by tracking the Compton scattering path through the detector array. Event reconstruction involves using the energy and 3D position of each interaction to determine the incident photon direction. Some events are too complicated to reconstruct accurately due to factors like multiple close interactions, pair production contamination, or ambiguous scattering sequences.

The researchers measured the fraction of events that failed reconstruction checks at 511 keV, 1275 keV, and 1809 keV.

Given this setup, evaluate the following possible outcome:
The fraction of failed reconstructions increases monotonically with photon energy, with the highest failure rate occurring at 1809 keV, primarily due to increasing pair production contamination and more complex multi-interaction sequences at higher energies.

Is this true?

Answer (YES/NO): YES